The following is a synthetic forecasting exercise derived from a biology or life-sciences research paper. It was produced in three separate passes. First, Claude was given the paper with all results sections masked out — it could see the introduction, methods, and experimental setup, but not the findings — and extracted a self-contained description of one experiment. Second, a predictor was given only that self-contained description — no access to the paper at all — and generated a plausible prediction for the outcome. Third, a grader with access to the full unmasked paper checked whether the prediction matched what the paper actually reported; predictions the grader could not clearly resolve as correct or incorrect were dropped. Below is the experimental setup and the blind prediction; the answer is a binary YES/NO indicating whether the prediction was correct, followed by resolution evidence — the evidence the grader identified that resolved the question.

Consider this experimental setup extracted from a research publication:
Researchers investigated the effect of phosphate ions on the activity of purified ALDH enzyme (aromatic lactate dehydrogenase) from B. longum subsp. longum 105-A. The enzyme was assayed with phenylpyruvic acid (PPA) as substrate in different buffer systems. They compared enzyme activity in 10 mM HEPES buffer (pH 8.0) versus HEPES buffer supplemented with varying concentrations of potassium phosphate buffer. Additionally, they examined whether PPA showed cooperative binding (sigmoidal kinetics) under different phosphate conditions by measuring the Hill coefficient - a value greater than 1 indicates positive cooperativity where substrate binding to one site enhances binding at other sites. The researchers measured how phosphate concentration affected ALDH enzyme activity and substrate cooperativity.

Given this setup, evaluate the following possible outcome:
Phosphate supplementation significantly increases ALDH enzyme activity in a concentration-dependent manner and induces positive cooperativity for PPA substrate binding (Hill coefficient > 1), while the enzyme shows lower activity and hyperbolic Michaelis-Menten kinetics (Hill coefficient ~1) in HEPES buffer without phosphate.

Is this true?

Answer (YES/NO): YES